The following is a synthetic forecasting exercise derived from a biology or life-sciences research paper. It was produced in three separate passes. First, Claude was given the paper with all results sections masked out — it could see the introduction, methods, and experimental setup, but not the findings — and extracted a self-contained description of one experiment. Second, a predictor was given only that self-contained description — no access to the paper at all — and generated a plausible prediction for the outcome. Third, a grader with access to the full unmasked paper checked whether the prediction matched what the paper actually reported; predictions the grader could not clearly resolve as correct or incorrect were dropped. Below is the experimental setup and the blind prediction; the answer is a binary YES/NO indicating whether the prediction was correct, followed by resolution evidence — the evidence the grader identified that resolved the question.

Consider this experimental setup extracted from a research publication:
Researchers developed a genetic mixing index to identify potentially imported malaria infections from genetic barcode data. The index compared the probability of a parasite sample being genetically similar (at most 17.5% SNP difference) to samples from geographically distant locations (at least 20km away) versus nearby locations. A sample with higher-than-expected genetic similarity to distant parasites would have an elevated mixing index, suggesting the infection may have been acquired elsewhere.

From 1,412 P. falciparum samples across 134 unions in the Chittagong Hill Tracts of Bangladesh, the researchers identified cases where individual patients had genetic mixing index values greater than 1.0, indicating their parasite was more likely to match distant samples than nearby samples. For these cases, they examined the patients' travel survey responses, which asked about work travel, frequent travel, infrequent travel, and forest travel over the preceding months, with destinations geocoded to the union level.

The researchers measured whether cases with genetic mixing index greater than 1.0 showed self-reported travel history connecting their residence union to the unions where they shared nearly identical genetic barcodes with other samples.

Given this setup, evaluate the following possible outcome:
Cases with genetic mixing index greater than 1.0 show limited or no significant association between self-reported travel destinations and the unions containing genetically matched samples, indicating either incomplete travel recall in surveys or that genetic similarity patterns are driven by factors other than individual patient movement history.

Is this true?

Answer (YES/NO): NO